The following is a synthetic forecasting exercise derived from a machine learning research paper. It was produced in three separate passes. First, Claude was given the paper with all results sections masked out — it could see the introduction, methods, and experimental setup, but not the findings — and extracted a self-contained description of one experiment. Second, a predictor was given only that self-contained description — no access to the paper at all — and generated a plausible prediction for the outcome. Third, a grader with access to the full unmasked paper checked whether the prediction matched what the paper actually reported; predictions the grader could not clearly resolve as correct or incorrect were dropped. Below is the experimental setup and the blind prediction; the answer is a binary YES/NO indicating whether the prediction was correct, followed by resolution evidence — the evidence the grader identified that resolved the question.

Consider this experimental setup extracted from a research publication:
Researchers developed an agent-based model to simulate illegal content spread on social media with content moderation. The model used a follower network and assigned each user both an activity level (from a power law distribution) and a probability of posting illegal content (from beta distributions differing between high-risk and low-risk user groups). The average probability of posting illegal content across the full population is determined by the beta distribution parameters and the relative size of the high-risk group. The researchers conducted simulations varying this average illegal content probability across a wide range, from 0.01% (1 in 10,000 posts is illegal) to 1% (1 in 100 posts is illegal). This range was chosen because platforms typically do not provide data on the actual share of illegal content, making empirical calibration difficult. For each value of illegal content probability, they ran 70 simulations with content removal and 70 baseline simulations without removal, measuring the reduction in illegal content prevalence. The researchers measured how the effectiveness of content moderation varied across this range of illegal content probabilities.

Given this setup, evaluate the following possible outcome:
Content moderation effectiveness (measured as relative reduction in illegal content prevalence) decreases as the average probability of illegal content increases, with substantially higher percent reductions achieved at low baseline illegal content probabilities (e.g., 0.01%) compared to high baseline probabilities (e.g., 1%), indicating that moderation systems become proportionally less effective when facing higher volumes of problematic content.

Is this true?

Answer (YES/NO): NO